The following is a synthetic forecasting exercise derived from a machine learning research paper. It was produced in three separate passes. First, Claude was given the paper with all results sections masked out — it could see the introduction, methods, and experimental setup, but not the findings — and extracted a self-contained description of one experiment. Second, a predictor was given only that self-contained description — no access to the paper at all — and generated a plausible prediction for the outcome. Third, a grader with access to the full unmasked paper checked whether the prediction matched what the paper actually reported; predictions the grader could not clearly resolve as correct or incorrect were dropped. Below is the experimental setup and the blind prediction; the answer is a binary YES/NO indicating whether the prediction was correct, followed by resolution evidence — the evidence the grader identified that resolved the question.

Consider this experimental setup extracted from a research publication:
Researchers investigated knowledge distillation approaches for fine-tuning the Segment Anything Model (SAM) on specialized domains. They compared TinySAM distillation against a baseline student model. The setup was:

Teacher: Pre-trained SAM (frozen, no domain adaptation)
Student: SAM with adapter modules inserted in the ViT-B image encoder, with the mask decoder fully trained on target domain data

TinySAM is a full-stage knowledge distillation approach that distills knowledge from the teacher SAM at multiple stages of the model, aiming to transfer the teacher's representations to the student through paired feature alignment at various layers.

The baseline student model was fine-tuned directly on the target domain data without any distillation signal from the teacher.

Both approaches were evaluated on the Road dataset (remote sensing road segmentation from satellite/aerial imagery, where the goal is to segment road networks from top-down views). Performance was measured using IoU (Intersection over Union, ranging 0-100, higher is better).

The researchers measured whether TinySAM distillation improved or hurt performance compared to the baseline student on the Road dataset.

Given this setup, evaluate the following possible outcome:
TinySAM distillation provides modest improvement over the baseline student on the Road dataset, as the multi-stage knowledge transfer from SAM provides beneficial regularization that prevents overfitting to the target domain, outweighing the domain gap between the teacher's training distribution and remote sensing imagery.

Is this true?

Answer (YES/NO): NO